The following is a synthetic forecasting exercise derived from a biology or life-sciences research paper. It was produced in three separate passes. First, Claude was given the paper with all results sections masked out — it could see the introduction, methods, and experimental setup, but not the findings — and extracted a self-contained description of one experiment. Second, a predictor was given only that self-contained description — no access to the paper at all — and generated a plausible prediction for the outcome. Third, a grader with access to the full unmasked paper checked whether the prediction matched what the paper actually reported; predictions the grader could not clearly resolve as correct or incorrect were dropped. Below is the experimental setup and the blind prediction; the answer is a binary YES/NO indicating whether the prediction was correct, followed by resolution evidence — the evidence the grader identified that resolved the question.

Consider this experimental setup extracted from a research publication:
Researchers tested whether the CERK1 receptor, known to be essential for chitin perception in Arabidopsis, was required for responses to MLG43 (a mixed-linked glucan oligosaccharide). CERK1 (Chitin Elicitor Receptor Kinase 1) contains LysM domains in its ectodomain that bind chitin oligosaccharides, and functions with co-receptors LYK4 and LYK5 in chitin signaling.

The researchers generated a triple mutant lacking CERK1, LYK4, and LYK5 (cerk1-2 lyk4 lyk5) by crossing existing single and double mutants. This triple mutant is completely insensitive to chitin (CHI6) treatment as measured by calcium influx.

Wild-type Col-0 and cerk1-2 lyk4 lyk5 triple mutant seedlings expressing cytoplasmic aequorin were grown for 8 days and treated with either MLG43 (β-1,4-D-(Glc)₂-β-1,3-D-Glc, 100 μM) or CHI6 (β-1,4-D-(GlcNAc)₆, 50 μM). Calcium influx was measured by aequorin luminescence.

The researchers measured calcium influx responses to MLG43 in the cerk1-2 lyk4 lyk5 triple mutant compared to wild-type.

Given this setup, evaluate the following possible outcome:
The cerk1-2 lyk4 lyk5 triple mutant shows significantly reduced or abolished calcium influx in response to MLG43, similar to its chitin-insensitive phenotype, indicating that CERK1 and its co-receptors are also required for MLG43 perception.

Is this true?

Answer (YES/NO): NO